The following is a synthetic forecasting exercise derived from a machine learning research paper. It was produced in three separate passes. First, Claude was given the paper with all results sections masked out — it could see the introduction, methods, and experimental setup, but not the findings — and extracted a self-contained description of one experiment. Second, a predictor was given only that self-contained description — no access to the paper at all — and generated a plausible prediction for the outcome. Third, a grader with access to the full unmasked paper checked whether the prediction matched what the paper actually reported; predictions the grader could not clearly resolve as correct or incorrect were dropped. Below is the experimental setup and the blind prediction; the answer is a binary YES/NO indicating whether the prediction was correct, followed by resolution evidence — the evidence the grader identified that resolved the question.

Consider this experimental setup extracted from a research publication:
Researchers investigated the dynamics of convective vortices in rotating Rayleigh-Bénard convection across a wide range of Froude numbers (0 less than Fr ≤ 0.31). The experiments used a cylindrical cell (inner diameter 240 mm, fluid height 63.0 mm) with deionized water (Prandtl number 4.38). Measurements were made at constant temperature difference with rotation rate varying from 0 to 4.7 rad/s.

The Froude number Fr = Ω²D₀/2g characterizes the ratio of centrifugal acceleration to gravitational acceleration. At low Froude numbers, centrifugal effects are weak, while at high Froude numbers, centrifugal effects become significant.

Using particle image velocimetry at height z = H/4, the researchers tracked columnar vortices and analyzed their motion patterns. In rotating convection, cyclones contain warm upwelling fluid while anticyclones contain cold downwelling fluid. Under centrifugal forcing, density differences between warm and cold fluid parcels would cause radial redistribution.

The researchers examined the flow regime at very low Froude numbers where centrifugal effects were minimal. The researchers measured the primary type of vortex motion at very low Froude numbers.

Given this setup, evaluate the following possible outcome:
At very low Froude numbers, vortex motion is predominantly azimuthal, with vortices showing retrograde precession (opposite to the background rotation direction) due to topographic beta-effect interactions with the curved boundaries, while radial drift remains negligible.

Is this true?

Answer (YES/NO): NO